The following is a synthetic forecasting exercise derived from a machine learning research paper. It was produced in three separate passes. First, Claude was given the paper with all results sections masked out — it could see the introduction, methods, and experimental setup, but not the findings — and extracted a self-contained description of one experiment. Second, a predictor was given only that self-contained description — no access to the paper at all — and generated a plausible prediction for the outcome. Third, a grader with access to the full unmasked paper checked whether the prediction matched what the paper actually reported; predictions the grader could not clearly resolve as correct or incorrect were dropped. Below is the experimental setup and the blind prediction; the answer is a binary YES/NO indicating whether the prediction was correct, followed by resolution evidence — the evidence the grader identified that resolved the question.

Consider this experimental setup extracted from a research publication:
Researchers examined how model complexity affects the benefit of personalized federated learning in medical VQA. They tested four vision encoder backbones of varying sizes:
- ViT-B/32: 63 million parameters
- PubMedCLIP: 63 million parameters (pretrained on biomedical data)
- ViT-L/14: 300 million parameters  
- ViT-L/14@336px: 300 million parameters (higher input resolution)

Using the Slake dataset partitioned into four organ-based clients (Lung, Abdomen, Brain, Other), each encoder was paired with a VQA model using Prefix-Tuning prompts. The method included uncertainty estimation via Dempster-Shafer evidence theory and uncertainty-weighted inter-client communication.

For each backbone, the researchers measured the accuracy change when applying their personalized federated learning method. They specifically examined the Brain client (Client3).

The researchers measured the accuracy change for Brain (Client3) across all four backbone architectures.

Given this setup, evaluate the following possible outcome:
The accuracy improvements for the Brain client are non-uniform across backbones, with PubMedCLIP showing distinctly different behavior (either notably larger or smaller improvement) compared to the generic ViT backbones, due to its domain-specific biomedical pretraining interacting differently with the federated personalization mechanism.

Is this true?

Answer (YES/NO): YES